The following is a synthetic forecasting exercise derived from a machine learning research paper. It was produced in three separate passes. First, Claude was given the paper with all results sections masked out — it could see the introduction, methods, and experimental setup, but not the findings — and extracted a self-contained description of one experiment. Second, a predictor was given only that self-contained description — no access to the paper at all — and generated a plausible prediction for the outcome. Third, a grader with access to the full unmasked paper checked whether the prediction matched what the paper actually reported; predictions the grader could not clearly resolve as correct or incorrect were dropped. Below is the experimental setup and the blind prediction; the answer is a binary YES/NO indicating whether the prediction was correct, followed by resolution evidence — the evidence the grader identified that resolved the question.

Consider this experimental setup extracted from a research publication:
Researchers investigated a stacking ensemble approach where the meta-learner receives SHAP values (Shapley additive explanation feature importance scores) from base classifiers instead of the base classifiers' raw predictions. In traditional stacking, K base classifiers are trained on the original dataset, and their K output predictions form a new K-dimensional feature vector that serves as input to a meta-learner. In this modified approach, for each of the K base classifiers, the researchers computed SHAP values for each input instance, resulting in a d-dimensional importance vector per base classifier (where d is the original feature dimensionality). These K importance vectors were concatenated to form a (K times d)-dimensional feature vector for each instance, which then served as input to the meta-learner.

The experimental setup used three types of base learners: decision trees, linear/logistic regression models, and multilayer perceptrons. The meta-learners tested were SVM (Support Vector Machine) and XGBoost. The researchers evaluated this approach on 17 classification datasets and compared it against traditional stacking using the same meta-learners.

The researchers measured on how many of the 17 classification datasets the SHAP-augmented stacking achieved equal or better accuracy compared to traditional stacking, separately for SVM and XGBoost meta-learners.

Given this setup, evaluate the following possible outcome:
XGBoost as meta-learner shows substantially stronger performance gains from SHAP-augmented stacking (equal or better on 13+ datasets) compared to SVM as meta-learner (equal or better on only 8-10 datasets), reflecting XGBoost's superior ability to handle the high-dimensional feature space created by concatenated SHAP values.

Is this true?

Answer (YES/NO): NO